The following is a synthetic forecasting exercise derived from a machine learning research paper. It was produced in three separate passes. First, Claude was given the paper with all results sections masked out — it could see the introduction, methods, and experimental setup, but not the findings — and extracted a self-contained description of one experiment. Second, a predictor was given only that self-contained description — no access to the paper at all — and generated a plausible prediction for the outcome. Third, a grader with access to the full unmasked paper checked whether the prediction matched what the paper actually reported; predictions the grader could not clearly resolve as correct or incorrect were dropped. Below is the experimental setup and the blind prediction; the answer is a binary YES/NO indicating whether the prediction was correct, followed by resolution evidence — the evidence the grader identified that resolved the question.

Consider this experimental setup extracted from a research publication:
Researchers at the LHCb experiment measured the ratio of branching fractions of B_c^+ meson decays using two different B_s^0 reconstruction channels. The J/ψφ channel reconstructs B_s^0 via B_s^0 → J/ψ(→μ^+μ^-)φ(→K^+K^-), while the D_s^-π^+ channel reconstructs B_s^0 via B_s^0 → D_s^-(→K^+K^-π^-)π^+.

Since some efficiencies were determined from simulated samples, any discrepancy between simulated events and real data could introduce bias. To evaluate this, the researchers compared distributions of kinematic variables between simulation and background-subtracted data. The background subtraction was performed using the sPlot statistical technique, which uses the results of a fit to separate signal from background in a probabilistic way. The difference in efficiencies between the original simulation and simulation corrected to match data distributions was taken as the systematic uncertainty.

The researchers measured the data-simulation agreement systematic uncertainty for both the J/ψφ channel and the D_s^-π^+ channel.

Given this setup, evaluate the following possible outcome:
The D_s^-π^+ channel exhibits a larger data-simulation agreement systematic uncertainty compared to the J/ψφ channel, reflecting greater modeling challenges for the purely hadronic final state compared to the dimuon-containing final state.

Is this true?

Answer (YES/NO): YES